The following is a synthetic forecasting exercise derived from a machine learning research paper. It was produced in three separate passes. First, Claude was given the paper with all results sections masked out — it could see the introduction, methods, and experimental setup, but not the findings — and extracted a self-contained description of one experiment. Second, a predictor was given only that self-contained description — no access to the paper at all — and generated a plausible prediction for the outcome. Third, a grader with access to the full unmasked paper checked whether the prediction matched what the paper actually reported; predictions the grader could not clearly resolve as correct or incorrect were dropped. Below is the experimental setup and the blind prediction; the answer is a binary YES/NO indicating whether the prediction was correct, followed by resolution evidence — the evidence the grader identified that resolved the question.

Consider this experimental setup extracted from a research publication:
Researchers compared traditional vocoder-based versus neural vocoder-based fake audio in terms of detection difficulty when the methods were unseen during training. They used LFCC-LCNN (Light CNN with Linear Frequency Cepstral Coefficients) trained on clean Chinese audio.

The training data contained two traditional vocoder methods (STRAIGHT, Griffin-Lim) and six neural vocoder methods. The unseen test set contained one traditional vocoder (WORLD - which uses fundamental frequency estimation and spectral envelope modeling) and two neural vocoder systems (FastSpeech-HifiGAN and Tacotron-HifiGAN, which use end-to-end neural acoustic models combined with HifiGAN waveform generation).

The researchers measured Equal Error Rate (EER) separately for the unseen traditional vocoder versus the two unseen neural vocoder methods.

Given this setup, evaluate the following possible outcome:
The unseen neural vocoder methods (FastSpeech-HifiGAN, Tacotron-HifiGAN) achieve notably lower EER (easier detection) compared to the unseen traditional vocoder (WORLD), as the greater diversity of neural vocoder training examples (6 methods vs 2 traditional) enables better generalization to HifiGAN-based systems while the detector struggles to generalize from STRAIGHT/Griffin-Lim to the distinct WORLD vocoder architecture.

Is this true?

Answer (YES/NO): YES